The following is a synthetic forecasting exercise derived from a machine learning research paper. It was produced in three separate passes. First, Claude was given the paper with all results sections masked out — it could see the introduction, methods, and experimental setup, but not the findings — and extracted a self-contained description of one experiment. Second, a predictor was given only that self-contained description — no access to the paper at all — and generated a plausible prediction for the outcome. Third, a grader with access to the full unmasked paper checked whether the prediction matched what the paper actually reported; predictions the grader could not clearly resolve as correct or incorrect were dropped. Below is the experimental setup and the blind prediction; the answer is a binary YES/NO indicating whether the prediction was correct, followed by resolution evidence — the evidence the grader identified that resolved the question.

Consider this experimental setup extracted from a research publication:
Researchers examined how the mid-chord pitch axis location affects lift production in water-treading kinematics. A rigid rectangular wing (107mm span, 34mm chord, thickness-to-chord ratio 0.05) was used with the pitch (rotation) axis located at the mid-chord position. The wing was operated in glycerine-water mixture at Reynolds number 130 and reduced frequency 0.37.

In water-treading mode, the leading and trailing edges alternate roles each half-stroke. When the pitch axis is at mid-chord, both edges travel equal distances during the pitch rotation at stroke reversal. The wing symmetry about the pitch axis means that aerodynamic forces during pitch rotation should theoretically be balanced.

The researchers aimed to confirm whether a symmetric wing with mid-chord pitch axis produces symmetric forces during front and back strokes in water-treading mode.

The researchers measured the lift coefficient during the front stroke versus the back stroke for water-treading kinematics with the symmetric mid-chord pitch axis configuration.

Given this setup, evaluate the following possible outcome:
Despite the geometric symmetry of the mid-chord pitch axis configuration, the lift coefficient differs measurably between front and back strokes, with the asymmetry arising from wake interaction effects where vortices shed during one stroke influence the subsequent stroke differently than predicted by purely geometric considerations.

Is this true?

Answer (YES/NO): NO